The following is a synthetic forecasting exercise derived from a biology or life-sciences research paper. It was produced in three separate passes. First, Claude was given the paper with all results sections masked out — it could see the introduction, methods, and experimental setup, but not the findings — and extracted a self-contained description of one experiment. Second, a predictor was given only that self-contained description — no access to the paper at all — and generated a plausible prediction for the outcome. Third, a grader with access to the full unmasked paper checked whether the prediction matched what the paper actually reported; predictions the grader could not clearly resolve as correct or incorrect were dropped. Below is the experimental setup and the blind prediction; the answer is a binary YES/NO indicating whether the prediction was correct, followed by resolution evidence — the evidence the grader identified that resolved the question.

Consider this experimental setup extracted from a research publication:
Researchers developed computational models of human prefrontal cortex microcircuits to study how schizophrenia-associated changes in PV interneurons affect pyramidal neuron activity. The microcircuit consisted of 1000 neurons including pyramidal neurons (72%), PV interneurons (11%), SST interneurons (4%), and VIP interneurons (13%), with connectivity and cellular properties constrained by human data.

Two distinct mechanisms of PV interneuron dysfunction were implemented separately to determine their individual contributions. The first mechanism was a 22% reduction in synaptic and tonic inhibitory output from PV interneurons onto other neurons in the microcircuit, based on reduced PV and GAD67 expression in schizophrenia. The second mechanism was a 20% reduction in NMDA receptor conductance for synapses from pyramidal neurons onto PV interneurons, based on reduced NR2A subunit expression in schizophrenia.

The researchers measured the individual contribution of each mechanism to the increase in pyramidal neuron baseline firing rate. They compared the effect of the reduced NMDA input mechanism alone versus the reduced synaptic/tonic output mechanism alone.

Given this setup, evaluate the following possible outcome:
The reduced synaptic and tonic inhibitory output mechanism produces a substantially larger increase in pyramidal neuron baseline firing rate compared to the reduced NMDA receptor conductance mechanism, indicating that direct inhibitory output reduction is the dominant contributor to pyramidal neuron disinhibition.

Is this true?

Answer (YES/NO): NO